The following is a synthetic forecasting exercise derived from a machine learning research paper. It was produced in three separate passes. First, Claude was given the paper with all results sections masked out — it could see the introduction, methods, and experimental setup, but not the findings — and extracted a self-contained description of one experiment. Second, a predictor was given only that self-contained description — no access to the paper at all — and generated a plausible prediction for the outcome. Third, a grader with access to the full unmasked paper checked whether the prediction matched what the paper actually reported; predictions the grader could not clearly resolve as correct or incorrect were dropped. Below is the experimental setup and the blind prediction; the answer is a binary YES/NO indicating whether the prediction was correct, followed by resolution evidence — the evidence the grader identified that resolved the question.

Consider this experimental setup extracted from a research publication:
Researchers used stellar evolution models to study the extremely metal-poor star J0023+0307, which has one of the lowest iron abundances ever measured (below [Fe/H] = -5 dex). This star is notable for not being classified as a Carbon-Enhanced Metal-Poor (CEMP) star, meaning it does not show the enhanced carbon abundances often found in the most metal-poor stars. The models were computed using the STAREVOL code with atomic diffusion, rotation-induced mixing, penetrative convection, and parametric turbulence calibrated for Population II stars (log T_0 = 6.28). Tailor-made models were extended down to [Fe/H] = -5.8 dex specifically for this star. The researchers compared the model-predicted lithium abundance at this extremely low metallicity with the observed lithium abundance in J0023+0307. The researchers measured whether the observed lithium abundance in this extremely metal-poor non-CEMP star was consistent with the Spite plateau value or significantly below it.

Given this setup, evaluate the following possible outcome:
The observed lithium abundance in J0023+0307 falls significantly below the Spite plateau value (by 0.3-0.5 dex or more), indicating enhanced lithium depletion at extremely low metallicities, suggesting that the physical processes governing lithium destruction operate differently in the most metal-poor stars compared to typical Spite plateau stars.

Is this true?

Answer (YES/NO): NO